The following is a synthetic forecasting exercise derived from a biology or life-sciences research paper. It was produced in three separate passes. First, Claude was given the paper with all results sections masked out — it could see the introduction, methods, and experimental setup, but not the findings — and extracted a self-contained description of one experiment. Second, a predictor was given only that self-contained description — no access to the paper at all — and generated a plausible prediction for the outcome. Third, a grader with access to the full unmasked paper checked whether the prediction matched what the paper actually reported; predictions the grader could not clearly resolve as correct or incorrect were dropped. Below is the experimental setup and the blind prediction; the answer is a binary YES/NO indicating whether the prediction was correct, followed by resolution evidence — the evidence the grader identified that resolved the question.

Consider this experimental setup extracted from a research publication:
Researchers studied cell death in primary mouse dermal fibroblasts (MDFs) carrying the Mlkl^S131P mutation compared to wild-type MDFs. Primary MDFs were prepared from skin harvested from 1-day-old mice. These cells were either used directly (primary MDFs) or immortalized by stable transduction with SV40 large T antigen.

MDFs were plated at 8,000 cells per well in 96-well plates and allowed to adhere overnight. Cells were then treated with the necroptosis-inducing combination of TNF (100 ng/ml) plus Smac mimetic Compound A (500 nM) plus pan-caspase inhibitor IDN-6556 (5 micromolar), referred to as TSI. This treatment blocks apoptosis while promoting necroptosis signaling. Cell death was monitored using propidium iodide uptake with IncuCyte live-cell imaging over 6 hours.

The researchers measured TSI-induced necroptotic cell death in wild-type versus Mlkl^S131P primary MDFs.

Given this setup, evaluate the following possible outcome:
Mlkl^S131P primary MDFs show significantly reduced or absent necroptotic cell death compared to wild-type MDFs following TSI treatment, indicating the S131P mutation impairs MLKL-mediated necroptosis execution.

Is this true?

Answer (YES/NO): YES